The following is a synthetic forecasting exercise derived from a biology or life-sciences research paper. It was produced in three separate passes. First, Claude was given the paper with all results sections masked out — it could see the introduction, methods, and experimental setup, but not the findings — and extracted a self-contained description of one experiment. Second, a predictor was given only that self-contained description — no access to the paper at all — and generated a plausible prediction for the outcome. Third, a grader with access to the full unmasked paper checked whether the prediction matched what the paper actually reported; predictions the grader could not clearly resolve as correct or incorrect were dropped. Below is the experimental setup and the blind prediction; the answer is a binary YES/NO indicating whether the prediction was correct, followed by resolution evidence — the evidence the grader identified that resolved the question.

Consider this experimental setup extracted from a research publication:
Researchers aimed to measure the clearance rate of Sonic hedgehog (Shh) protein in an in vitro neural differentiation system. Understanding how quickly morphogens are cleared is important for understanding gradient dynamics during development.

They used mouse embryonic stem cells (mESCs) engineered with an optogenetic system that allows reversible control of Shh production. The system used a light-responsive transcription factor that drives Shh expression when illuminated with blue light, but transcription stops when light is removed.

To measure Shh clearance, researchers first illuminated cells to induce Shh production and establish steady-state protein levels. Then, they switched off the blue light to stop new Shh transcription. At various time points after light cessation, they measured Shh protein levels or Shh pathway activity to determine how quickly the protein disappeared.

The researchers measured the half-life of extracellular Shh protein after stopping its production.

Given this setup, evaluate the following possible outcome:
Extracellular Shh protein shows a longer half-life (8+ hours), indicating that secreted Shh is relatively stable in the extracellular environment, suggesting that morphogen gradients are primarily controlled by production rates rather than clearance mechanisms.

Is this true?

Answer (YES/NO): NO